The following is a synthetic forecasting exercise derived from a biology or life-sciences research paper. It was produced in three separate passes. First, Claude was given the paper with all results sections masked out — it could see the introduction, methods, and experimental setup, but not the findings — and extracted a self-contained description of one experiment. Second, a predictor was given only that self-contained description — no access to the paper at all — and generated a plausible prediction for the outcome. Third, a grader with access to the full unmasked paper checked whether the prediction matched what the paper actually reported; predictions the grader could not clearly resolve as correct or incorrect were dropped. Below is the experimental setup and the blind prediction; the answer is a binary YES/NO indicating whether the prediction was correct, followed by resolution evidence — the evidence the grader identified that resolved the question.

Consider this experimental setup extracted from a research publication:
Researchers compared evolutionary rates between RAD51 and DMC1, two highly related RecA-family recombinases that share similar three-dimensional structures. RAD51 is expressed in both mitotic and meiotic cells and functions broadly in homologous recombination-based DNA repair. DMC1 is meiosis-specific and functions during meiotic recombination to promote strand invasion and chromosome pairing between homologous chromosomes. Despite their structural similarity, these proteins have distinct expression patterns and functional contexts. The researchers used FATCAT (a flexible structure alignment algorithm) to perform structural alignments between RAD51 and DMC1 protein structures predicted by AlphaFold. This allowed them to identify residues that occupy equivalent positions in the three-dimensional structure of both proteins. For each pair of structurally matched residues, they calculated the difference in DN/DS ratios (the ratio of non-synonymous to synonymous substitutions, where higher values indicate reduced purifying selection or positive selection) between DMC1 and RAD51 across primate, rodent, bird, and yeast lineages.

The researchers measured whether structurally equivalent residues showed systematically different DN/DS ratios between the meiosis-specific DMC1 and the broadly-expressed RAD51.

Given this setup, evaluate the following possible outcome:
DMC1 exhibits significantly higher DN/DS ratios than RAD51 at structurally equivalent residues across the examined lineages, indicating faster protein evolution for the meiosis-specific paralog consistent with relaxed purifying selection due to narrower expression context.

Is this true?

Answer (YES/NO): YES